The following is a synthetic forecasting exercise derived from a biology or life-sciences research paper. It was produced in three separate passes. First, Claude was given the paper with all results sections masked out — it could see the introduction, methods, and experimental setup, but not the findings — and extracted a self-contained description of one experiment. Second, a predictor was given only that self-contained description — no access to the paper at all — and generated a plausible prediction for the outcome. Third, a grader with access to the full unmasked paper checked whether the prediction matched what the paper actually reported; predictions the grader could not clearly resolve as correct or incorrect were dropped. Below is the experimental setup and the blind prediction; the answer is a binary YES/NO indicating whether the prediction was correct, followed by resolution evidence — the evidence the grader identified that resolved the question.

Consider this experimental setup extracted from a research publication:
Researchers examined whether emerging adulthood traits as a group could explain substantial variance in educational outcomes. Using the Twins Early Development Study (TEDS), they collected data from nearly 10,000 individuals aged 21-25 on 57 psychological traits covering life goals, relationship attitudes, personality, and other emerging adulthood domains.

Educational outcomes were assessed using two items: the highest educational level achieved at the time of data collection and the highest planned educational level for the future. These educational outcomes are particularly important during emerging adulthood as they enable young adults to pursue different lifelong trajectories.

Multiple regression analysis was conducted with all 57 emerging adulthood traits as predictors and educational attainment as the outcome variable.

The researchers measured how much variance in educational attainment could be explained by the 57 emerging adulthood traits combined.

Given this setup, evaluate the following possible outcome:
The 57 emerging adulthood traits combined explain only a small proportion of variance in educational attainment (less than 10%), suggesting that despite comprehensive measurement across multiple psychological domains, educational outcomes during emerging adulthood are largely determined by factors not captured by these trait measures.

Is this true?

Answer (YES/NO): NO